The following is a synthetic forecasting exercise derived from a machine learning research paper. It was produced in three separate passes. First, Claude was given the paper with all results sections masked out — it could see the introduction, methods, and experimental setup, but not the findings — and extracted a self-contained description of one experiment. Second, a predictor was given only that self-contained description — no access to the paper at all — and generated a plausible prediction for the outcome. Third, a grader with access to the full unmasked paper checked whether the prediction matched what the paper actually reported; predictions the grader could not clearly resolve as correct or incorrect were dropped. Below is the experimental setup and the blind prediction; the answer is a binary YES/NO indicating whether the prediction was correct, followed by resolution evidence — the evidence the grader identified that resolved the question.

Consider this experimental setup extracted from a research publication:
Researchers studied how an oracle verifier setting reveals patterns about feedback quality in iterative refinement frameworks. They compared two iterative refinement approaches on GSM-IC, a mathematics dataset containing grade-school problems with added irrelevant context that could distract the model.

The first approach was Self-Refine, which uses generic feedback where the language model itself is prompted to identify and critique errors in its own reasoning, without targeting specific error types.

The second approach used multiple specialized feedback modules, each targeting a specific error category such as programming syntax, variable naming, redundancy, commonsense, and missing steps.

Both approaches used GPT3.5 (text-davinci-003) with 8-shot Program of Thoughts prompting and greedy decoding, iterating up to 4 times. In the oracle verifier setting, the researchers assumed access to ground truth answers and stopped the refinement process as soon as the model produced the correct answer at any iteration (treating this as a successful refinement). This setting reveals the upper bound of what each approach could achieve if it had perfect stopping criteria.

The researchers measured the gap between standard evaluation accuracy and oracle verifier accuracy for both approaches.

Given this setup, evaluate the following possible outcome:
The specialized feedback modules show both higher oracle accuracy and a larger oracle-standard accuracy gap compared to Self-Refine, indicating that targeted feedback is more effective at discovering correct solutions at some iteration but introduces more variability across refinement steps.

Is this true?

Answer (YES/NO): YES